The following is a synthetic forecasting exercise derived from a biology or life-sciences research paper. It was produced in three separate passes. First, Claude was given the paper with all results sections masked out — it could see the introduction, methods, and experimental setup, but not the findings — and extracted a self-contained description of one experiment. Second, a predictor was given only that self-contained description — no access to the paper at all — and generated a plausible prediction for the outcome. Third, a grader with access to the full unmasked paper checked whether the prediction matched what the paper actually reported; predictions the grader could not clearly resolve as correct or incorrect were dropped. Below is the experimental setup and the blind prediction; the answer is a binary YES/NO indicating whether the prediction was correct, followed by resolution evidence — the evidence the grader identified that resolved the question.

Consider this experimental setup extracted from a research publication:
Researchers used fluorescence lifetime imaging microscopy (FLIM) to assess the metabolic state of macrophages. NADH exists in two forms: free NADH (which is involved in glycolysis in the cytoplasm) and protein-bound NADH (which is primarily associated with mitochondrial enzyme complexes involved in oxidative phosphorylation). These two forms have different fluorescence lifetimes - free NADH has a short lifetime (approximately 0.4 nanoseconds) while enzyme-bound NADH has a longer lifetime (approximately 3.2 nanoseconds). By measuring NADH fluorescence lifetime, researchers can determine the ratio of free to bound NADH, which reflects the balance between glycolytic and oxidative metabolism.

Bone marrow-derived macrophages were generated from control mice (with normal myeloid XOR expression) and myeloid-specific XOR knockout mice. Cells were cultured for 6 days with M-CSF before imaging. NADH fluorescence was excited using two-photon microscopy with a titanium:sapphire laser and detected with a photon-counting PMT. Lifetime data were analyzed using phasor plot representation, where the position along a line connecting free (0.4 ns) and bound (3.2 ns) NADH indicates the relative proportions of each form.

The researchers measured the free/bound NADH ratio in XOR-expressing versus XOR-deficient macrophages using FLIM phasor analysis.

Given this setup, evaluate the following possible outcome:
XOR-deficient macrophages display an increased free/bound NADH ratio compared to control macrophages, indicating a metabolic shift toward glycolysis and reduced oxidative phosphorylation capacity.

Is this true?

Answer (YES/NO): NO